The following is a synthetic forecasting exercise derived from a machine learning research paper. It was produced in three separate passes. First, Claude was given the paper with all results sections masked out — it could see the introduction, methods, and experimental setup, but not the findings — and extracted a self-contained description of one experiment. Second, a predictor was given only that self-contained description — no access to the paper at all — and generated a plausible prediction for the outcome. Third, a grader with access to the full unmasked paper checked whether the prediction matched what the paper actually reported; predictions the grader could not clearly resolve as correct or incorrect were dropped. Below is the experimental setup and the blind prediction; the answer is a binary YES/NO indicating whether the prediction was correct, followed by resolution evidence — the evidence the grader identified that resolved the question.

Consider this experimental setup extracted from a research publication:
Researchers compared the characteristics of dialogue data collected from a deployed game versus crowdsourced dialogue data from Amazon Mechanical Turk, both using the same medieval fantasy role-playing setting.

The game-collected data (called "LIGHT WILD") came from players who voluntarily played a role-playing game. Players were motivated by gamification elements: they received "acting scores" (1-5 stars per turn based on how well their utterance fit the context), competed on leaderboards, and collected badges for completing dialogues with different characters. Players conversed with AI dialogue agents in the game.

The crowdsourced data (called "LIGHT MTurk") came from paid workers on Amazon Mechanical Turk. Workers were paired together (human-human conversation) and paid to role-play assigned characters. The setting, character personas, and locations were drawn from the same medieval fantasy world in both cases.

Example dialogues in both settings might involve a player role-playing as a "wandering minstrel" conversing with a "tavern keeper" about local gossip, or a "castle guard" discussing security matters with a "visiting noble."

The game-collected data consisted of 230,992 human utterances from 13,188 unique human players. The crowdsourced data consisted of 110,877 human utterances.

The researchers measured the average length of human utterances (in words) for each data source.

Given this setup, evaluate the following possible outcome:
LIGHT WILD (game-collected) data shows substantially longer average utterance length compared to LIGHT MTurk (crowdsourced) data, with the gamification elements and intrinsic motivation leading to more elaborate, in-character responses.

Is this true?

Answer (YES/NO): NO